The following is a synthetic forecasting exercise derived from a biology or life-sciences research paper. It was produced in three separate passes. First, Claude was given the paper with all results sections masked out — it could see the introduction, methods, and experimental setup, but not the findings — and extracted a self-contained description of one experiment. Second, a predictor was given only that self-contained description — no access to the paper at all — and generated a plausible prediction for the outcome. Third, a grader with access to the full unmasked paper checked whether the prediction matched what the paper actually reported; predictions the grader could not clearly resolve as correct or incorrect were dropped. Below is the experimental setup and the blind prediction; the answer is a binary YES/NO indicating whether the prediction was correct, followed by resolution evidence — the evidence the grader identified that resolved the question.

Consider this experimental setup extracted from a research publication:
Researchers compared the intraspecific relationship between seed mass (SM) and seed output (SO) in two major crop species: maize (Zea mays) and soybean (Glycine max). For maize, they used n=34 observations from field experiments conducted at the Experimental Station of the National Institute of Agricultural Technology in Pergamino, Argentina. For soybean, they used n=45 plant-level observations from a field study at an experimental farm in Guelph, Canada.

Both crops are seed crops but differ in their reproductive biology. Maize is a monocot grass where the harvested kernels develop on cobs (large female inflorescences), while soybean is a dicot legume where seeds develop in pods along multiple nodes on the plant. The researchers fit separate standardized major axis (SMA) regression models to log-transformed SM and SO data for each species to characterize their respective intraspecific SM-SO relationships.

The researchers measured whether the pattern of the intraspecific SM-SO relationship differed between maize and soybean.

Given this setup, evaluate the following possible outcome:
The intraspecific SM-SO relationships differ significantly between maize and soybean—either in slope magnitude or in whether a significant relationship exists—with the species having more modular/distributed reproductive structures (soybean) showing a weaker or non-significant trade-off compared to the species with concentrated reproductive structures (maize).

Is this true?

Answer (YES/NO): NO